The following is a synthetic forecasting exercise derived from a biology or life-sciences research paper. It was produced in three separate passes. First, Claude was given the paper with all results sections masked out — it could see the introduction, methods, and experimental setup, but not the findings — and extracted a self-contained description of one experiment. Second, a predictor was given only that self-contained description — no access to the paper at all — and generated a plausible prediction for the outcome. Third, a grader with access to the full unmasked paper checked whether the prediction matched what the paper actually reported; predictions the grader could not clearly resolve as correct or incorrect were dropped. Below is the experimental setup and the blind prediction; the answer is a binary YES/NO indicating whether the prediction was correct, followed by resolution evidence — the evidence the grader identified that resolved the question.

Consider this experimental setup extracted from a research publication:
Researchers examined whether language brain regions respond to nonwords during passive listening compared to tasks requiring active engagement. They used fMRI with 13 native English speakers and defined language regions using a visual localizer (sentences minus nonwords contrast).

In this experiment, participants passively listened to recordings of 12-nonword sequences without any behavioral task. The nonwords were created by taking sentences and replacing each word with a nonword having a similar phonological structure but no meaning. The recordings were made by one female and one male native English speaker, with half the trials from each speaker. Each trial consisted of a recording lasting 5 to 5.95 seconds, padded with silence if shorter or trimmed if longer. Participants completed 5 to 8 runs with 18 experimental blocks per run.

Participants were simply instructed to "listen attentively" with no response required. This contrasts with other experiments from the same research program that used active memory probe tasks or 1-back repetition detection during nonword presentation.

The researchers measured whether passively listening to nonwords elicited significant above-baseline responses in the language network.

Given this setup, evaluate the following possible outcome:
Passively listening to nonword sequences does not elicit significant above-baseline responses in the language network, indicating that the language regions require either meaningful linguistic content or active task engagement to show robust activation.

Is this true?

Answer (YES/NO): NO